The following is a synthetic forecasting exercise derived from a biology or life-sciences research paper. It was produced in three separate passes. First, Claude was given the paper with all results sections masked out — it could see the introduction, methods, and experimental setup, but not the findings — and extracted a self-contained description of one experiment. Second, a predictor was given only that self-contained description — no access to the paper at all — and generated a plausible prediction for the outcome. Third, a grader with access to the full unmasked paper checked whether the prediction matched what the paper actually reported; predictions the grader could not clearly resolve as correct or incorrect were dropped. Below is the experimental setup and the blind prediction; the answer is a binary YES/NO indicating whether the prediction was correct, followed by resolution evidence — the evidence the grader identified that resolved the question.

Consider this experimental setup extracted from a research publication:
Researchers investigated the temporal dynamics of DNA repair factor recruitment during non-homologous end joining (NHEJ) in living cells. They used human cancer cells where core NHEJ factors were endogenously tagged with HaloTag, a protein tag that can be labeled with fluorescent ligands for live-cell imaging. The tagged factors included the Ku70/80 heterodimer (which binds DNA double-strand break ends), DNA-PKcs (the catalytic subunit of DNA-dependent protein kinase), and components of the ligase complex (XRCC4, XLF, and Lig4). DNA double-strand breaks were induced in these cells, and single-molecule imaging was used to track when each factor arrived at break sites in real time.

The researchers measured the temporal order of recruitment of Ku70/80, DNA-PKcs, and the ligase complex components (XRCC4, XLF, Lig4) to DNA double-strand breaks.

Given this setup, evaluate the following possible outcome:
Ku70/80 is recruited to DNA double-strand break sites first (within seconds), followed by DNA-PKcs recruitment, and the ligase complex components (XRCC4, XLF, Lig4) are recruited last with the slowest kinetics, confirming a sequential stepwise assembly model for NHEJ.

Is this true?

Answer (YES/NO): YES